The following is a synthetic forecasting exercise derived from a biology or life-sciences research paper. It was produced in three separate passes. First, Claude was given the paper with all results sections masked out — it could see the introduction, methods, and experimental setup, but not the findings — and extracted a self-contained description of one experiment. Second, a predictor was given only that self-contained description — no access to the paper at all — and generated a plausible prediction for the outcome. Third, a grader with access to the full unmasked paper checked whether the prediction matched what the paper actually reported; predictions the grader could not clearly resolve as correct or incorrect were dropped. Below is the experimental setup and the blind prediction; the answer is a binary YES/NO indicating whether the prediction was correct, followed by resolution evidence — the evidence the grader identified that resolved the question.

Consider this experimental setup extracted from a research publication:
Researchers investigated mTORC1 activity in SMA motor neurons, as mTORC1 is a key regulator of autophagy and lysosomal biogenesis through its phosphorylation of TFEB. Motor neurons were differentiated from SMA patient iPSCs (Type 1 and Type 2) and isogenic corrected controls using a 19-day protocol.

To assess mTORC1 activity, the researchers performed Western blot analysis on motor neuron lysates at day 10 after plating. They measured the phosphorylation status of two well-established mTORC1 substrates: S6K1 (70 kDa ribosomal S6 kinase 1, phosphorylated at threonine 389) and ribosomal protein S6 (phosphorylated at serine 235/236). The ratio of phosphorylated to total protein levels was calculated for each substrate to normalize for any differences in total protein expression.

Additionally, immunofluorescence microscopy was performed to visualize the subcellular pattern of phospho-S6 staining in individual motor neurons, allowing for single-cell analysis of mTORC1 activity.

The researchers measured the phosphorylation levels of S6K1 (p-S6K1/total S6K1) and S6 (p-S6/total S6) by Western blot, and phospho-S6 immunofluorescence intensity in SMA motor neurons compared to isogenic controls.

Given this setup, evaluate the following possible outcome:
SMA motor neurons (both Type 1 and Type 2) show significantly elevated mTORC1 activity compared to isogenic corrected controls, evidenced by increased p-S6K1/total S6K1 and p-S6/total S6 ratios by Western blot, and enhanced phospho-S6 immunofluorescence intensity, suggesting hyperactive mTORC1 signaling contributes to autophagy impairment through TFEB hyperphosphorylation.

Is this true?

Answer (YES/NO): YES